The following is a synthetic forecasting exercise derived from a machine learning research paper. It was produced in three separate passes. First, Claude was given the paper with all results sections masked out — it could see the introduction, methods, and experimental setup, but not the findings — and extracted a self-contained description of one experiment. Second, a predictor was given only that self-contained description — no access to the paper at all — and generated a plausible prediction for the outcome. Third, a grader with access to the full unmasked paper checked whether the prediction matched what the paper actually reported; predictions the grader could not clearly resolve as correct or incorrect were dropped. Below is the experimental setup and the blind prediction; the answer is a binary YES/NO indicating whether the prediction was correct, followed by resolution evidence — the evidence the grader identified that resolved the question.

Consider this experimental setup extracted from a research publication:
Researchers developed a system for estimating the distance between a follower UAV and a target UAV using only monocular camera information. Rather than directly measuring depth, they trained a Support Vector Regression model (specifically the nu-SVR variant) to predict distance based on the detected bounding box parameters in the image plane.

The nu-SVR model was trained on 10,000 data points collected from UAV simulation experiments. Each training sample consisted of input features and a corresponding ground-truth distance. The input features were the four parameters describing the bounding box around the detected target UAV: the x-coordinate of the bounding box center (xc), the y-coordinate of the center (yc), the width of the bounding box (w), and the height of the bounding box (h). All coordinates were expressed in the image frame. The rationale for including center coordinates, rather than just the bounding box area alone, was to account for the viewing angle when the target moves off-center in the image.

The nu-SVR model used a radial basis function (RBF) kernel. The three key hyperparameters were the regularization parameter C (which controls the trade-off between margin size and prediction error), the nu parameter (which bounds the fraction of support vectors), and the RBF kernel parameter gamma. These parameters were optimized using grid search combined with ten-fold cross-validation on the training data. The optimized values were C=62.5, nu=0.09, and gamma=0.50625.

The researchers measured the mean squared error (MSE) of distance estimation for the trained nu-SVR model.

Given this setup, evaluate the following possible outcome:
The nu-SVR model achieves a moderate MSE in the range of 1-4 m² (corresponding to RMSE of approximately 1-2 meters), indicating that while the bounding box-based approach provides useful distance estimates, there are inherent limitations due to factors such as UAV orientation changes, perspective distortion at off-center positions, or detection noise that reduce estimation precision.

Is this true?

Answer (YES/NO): NO